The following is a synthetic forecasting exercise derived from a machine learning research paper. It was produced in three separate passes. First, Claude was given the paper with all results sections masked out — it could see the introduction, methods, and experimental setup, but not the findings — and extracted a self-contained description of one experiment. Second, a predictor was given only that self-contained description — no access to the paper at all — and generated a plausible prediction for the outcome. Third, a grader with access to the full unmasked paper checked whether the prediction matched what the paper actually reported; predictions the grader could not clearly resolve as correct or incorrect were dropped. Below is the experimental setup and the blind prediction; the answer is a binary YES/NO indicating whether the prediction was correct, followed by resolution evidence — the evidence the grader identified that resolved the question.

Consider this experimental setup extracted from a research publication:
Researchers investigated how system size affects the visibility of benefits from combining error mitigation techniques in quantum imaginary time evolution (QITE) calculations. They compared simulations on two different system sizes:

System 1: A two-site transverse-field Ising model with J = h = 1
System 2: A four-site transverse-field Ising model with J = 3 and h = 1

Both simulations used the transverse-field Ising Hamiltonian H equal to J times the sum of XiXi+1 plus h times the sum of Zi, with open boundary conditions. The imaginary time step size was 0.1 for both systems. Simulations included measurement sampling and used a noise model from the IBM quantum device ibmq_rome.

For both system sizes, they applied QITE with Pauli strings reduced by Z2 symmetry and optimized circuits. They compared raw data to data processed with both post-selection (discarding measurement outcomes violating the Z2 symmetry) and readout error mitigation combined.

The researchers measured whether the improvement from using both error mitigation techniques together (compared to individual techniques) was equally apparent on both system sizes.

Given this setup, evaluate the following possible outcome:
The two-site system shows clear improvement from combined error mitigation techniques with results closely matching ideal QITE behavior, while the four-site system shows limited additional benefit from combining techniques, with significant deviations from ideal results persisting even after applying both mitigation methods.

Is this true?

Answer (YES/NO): NO